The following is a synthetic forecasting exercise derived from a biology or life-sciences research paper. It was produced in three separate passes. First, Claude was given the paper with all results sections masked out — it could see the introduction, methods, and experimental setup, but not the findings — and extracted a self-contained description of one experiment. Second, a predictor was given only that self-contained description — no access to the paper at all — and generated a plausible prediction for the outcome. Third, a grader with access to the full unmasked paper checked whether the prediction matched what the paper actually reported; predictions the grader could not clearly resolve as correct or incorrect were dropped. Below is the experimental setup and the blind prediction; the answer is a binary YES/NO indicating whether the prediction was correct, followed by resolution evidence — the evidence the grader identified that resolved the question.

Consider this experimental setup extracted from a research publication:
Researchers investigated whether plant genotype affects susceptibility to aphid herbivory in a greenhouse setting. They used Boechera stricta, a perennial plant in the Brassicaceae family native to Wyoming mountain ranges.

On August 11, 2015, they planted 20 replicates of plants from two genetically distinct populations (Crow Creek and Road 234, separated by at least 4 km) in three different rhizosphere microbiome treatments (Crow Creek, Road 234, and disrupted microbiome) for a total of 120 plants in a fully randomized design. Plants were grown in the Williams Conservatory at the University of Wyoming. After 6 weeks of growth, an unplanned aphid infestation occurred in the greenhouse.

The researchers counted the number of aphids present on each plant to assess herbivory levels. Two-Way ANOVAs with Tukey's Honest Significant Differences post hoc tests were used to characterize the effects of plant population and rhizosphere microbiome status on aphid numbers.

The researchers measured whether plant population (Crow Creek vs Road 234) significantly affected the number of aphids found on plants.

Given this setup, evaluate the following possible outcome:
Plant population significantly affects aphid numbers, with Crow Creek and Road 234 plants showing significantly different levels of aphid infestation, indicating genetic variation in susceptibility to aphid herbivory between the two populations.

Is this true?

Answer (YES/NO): YES